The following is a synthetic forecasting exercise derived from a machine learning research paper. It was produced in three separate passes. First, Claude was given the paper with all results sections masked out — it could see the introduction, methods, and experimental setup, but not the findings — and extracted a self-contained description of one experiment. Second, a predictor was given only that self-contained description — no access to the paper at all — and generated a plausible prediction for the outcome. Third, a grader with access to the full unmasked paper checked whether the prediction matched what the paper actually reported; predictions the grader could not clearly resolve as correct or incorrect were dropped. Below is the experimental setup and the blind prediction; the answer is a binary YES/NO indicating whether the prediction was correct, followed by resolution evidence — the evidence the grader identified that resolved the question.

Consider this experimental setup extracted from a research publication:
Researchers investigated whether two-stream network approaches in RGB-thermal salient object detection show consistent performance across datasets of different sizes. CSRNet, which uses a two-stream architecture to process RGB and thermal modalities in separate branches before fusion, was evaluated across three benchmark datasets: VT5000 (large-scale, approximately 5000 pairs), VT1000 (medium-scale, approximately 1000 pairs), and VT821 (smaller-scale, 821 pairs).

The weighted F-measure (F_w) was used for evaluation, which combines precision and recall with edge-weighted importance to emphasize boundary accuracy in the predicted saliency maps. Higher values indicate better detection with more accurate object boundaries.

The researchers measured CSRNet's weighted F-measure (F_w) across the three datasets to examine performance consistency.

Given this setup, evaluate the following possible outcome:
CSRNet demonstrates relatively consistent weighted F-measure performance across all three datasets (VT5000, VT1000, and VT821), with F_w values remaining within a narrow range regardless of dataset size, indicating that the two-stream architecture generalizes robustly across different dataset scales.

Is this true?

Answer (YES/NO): NO